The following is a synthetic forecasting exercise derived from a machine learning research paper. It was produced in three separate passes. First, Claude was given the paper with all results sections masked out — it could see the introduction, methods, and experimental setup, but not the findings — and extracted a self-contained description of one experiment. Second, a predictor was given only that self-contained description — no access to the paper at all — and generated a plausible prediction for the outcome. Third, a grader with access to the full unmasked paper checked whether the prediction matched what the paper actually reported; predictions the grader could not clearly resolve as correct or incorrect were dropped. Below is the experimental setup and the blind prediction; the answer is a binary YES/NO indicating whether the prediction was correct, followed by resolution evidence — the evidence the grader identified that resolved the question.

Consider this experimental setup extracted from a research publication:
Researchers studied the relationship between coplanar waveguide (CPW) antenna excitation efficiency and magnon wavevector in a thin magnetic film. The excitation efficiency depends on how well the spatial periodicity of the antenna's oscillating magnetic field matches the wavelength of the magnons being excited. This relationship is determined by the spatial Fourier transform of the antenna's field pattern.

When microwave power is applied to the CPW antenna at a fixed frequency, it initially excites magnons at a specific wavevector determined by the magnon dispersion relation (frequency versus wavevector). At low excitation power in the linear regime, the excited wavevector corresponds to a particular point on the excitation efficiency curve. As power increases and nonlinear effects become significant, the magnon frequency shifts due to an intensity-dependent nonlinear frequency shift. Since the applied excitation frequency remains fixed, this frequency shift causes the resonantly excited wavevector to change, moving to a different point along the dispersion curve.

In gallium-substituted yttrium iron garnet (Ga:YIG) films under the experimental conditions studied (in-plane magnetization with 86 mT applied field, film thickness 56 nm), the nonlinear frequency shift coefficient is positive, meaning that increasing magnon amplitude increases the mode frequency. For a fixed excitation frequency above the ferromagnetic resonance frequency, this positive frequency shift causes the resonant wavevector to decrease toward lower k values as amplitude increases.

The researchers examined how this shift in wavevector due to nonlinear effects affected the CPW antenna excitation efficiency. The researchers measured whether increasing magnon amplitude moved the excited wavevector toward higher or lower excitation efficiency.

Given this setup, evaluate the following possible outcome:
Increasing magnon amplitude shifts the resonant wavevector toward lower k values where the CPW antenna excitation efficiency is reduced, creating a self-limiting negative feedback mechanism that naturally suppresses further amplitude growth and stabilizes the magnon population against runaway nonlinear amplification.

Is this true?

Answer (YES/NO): NO